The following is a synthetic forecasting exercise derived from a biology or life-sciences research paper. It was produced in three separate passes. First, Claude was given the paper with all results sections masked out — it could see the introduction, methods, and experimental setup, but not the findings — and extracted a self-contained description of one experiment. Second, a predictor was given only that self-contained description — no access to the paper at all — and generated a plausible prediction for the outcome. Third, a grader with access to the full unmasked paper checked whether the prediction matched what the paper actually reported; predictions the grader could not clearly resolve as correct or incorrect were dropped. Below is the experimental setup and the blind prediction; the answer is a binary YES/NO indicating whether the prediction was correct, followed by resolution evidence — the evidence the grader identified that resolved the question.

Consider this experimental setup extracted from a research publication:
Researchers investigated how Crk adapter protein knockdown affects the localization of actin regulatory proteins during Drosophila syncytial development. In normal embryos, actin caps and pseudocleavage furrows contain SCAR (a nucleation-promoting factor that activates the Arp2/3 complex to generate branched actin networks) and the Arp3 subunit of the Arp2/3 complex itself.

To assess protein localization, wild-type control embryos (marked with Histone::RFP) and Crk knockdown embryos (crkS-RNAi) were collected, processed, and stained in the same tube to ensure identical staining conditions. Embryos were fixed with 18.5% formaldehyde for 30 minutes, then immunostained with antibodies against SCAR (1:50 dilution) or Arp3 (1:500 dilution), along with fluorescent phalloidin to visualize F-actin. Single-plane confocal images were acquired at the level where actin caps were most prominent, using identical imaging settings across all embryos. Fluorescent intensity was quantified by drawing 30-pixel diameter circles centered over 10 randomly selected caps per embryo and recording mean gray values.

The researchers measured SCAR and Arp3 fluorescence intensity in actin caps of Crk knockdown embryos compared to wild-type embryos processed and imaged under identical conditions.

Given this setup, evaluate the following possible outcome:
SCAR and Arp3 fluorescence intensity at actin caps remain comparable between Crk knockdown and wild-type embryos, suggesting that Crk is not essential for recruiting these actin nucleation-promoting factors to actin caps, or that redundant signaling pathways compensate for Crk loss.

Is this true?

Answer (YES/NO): NO